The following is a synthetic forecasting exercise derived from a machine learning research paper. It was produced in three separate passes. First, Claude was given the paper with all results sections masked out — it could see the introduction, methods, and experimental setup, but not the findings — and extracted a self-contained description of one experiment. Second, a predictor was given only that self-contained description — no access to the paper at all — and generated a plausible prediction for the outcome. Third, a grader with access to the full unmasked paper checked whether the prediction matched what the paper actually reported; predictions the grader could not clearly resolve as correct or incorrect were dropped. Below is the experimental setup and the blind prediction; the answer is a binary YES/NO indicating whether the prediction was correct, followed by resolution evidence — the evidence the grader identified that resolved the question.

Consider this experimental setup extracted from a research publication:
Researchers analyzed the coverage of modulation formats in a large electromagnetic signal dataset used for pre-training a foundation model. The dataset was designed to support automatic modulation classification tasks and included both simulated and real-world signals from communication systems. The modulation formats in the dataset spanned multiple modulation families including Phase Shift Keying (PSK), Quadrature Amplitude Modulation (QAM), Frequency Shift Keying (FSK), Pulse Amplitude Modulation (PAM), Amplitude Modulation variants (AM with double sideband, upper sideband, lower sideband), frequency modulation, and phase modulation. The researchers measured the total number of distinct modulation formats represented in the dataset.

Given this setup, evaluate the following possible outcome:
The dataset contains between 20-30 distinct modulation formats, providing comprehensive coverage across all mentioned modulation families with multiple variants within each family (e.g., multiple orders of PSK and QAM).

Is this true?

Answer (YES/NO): YES